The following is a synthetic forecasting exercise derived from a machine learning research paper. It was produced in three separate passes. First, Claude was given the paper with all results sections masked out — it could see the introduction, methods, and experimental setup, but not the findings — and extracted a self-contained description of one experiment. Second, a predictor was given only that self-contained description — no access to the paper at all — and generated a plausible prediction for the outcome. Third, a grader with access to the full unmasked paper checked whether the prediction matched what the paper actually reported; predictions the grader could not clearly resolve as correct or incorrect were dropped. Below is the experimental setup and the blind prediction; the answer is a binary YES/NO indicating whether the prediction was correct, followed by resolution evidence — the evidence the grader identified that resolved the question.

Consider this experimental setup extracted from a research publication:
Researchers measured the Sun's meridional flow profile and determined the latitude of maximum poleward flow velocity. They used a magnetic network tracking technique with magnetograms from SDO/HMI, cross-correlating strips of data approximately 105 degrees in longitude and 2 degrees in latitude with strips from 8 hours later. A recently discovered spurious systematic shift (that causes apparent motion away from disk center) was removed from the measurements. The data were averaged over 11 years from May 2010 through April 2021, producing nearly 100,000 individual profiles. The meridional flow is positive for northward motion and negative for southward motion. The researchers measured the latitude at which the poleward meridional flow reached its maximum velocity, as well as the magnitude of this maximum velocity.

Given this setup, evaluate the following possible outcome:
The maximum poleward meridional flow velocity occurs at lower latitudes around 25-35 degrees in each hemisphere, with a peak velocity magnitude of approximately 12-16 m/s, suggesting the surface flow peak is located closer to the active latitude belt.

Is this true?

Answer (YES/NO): NO